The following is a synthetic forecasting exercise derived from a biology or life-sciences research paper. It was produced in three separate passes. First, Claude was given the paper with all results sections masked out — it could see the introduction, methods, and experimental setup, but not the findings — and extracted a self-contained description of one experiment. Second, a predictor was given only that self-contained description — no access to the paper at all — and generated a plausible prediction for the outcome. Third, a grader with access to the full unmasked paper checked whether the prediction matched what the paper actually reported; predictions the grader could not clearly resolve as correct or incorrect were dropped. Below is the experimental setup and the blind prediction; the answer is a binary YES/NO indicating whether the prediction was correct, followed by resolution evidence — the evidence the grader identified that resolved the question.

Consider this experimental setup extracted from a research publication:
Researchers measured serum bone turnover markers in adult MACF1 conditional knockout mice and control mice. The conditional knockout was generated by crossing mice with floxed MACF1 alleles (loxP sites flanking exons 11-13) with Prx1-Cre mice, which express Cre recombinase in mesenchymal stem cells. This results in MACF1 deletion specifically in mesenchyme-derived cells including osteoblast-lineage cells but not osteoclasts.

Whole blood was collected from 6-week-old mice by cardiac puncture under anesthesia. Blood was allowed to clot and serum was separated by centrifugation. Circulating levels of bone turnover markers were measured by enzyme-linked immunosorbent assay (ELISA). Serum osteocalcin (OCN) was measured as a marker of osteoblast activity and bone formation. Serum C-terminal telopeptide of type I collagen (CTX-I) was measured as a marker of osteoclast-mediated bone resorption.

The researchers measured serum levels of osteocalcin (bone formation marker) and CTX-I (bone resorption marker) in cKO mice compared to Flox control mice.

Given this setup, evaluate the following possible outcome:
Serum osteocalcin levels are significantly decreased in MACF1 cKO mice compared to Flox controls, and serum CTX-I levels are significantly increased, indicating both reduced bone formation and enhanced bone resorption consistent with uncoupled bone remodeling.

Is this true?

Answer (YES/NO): YES